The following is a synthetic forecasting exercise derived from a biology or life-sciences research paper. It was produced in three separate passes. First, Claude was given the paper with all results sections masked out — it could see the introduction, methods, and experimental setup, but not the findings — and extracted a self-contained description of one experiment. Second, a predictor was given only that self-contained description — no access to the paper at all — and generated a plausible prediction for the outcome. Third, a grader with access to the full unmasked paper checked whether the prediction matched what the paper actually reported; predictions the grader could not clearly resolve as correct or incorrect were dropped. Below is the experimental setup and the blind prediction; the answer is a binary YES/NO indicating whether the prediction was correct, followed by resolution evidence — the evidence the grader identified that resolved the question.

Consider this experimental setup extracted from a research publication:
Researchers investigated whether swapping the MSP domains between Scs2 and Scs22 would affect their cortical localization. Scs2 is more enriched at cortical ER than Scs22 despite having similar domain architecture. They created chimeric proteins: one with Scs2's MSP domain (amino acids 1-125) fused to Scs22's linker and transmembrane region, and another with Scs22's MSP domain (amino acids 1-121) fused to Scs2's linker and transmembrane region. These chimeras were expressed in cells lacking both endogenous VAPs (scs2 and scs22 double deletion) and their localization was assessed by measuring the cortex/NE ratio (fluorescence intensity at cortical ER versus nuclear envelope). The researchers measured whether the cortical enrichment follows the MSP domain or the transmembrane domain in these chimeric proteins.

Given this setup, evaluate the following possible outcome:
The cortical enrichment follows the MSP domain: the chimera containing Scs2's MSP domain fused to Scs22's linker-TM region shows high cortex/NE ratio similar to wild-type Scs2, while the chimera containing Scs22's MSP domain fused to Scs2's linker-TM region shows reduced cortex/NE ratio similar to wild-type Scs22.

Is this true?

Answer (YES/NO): YES